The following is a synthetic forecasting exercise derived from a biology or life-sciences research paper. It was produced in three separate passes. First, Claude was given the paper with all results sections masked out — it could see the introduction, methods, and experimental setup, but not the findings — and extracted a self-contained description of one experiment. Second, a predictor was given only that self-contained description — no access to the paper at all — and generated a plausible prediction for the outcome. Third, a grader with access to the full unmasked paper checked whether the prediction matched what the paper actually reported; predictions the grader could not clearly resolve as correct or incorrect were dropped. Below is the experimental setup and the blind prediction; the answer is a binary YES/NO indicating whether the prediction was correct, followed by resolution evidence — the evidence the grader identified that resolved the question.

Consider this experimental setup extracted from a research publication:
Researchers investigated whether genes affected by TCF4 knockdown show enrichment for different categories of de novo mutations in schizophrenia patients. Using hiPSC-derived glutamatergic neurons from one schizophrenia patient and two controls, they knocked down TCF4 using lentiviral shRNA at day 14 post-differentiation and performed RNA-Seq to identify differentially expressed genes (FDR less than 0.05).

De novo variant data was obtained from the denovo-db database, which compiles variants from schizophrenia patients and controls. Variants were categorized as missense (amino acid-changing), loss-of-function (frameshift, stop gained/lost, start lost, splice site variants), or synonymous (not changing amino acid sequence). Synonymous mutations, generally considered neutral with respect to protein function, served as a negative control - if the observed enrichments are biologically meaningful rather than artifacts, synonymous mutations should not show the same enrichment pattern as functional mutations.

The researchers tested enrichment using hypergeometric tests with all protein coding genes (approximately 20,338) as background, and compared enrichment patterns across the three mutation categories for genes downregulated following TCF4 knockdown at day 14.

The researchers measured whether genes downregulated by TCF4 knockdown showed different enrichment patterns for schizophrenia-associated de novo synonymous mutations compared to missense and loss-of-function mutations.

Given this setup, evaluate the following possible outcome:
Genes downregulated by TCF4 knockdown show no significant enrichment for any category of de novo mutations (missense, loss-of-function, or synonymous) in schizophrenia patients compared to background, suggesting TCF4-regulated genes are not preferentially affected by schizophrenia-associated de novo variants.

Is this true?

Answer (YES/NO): NO